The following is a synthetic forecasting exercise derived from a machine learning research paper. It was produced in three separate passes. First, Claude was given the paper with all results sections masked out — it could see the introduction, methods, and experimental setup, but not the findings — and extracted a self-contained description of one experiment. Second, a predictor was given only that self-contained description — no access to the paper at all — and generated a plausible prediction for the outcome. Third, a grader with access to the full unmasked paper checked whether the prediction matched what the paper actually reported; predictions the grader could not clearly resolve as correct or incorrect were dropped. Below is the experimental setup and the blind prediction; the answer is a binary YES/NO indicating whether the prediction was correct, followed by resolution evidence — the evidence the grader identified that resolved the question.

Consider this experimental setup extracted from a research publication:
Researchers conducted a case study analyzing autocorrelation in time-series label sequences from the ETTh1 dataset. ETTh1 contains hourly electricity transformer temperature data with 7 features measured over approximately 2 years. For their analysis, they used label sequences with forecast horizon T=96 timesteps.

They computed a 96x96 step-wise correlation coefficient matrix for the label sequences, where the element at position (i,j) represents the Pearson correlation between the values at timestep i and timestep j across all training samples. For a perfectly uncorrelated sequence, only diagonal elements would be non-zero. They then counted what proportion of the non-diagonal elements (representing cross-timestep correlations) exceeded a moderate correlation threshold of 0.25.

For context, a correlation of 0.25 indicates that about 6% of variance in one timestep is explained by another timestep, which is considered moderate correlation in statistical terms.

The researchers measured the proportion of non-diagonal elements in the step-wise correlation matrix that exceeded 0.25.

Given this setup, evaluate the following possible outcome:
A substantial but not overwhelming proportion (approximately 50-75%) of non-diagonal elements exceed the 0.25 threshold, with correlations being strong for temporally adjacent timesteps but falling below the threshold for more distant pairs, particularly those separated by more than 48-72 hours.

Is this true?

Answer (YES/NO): YES